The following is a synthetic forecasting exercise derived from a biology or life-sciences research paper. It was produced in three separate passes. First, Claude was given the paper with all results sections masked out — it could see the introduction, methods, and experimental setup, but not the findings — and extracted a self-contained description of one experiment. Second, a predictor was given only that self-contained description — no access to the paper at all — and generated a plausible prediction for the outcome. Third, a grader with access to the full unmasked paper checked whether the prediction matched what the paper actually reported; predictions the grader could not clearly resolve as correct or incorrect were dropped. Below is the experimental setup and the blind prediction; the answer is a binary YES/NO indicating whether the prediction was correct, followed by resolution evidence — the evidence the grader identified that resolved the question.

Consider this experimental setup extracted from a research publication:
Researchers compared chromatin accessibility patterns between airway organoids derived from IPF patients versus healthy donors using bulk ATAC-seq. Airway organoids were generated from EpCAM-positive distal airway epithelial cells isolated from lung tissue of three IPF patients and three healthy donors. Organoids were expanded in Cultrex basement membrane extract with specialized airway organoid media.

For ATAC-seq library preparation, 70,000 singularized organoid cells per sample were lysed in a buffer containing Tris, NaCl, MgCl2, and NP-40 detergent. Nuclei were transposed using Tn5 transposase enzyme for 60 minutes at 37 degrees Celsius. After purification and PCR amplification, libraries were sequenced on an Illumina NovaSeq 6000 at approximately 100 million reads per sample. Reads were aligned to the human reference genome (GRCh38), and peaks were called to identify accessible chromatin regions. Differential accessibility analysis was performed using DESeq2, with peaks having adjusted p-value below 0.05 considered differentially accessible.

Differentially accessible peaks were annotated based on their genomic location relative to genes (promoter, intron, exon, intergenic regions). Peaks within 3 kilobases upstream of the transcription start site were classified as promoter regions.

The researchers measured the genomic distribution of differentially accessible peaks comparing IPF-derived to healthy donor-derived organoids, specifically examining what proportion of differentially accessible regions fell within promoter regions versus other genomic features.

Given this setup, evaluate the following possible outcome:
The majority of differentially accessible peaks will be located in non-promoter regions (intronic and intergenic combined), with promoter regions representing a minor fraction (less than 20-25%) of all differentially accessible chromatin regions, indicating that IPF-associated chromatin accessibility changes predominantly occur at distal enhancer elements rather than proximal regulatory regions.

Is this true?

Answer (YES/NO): NO